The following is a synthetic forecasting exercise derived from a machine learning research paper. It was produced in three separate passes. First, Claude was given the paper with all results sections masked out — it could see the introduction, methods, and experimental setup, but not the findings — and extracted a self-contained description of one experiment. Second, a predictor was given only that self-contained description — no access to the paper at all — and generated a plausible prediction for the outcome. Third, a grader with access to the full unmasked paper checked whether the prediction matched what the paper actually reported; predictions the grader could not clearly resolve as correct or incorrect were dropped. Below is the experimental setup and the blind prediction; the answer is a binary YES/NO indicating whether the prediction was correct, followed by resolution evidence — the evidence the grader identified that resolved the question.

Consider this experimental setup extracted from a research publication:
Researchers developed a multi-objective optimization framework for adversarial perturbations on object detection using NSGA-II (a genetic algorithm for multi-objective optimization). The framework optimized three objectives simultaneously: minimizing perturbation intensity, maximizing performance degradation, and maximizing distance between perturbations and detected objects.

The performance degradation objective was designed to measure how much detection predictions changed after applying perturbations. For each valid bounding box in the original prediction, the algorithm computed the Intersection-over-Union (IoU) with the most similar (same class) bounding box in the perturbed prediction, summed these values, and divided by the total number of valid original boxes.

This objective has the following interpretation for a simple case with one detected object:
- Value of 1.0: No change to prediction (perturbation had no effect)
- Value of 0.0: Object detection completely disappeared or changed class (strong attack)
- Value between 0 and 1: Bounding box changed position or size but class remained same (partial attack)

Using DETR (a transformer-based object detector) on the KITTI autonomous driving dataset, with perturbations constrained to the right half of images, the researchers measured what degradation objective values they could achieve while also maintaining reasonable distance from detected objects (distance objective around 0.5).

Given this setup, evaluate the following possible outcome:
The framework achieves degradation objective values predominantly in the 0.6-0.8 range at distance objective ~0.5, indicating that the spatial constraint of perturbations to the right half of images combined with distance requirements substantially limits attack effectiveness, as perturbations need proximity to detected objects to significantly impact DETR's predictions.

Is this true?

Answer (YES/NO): NO